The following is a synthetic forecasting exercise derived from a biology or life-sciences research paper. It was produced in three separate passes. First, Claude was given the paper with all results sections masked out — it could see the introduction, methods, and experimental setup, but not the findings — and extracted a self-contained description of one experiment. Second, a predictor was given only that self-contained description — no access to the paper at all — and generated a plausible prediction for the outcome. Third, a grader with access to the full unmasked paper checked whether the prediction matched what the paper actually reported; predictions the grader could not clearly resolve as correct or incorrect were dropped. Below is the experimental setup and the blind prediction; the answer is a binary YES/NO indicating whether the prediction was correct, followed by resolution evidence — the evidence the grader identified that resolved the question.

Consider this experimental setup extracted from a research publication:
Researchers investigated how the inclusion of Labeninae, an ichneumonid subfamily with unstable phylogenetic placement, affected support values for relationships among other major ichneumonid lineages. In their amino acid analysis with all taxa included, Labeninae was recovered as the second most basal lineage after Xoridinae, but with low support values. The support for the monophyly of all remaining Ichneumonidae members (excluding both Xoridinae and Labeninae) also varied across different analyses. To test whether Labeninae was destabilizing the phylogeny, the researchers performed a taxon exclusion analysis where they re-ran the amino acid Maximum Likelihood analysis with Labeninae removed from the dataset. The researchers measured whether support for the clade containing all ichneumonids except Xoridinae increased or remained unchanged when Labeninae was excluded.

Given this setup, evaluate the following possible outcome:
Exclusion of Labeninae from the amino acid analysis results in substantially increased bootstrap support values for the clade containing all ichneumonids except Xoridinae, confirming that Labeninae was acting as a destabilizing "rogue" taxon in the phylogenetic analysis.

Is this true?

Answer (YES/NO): YES